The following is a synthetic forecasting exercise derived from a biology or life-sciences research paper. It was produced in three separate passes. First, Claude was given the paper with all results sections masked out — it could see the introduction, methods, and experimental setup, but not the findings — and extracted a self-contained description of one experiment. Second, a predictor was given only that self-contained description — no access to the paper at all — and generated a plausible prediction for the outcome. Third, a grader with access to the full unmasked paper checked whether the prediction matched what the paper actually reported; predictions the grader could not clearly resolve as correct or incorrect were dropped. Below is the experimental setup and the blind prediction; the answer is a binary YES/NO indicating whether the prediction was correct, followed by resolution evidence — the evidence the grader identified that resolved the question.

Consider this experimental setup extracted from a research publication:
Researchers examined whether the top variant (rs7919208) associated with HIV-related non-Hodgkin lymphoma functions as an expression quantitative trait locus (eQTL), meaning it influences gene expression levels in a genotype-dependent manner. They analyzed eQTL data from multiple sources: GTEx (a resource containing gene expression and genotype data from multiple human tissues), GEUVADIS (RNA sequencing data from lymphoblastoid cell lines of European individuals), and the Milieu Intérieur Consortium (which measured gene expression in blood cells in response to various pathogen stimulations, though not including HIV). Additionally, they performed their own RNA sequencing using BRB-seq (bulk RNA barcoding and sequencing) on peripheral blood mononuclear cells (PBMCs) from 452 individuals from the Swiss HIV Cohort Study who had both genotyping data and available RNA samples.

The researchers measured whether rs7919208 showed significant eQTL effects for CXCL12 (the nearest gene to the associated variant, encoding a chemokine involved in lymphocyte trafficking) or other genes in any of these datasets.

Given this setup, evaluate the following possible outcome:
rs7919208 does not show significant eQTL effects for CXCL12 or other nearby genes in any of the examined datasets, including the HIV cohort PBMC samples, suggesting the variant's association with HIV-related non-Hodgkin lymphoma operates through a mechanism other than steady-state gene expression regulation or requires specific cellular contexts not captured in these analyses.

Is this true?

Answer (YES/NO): YES